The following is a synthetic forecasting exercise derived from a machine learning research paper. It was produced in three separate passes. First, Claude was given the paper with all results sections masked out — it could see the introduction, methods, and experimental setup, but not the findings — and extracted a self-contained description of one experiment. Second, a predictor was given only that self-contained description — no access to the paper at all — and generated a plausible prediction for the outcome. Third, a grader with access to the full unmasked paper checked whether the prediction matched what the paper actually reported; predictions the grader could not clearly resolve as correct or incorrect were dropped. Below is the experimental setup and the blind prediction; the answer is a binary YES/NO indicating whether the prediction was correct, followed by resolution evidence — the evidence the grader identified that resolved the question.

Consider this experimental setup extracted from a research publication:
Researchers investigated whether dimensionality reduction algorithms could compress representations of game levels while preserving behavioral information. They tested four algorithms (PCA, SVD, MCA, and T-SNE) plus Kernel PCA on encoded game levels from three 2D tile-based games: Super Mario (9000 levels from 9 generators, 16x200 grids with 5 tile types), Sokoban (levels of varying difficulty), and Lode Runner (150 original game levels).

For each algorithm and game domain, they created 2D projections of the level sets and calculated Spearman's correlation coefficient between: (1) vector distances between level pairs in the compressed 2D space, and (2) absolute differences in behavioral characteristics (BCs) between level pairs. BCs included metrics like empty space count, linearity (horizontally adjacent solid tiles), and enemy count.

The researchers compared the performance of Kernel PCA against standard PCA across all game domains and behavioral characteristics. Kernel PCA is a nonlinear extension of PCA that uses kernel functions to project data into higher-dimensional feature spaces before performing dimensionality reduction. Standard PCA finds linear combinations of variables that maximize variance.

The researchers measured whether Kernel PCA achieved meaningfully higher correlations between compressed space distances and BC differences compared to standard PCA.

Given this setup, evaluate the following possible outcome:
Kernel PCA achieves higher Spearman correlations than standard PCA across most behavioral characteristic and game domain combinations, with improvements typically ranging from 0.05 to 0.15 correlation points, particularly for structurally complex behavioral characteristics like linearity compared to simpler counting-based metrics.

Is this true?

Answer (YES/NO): NO